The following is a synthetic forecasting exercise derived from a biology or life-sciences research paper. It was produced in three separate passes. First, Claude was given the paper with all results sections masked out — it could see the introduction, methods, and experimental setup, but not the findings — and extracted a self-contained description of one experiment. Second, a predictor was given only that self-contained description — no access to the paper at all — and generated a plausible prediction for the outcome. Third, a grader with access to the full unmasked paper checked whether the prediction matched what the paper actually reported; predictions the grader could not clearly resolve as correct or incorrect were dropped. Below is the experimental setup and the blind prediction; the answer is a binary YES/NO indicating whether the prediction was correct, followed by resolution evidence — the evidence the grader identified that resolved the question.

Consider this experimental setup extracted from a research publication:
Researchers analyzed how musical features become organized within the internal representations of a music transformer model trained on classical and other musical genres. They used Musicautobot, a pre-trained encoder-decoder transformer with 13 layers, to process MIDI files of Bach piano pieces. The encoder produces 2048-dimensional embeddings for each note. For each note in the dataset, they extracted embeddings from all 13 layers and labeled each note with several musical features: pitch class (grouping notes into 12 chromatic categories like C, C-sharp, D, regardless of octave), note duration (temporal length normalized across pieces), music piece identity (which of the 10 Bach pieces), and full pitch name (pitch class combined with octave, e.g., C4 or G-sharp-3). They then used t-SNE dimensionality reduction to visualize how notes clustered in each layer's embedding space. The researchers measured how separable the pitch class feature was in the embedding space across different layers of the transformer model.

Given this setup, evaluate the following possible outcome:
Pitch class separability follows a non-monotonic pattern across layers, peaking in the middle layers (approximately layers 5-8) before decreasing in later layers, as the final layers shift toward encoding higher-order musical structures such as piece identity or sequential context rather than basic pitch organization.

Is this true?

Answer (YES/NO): NO